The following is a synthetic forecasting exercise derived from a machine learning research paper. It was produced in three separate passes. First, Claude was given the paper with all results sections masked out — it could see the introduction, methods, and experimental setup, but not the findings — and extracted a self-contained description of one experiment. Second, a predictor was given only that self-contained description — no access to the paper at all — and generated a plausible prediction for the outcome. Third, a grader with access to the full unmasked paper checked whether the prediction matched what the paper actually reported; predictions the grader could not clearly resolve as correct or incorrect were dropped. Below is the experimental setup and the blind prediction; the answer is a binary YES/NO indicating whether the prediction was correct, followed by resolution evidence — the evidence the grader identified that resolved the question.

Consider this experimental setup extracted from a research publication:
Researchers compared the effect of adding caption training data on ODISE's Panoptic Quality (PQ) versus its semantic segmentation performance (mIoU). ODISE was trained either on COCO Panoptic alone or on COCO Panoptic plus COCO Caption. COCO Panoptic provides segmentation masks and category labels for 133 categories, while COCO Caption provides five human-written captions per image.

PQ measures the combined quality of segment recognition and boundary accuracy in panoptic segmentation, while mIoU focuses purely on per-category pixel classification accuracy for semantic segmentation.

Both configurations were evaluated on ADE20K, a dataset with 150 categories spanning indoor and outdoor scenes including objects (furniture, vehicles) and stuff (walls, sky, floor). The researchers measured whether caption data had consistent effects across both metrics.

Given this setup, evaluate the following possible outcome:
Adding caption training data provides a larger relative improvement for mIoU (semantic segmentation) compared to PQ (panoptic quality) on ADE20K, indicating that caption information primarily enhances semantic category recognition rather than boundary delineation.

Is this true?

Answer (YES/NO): NO